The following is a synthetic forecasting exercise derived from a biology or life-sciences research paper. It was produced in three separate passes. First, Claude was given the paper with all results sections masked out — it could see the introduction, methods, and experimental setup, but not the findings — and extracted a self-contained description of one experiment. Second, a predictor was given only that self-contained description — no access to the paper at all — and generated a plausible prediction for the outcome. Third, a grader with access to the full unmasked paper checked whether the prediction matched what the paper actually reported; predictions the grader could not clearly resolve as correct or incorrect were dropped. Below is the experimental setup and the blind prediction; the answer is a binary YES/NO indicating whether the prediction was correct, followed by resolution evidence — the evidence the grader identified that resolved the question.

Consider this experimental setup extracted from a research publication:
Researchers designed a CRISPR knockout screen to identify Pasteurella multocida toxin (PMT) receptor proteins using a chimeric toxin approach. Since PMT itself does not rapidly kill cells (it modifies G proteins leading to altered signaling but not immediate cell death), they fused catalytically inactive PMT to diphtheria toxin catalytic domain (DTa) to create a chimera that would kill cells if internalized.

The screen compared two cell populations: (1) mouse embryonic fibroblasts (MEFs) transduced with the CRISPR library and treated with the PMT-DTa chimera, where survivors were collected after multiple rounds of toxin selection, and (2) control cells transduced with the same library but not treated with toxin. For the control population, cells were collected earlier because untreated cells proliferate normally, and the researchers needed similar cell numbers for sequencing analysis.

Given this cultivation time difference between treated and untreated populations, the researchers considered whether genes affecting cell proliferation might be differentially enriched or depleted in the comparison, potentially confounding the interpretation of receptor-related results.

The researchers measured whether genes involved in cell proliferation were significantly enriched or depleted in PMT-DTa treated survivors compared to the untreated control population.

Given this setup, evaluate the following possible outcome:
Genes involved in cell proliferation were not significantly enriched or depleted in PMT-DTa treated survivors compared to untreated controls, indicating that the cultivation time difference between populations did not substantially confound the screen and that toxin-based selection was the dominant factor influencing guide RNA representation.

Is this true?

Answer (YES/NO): YES